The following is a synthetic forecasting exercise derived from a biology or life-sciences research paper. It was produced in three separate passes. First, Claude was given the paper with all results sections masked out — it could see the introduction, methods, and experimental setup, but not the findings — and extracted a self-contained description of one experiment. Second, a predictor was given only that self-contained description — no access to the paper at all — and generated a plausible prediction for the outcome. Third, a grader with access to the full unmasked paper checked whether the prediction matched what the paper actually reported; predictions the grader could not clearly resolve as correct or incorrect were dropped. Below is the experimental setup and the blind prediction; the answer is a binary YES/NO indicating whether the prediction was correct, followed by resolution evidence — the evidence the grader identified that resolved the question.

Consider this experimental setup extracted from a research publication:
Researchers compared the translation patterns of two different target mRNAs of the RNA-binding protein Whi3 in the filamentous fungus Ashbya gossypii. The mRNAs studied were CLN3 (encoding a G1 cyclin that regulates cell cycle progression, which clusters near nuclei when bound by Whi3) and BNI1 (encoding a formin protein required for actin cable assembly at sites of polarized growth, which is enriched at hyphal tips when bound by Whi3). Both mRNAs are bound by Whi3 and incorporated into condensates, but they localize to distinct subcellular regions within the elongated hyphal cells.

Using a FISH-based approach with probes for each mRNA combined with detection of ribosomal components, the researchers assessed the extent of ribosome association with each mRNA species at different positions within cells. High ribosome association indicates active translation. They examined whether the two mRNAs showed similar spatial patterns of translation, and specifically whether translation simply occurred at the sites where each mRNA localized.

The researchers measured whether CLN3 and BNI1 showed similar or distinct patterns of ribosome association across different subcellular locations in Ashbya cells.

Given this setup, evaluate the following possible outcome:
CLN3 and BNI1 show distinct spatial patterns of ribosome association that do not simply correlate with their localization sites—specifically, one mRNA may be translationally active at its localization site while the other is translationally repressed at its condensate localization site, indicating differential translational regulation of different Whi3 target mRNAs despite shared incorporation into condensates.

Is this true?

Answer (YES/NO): YES